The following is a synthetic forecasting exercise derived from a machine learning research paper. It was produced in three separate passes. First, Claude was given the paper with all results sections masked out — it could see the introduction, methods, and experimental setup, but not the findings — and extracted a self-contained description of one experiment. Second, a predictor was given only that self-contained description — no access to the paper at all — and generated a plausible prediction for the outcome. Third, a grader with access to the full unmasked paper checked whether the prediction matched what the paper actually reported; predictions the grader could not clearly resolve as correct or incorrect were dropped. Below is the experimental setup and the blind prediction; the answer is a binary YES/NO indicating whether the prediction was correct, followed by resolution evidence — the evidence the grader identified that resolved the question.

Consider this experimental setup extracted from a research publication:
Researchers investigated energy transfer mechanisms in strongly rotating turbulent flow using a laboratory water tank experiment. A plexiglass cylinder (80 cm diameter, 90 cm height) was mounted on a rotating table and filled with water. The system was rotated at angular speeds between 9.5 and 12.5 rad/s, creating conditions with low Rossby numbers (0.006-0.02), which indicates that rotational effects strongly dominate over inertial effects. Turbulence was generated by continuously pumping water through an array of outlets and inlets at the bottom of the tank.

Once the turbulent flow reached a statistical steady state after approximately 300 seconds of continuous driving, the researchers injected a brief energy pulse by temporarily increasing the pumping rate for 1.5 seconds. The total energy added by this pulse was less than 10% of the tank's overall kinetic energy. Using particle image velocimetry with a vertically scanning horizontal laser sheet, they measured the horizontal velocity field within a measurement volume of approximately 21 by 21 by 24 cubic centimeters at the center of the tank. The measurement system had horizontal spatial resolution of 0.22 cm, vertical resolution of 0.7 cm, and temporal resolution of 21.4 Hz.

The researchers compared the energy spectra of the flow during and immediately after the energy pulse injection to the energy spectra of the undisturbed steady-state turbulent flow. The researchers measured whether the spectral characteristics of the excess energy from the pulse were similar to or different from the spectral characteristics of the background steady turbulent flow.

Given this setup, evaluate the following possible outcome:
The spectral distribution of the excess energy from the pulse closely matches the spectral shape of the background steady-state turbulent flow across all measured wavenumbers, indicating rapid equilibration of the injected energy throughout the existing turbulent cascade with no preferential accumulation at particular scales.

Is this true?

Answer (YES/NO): NO